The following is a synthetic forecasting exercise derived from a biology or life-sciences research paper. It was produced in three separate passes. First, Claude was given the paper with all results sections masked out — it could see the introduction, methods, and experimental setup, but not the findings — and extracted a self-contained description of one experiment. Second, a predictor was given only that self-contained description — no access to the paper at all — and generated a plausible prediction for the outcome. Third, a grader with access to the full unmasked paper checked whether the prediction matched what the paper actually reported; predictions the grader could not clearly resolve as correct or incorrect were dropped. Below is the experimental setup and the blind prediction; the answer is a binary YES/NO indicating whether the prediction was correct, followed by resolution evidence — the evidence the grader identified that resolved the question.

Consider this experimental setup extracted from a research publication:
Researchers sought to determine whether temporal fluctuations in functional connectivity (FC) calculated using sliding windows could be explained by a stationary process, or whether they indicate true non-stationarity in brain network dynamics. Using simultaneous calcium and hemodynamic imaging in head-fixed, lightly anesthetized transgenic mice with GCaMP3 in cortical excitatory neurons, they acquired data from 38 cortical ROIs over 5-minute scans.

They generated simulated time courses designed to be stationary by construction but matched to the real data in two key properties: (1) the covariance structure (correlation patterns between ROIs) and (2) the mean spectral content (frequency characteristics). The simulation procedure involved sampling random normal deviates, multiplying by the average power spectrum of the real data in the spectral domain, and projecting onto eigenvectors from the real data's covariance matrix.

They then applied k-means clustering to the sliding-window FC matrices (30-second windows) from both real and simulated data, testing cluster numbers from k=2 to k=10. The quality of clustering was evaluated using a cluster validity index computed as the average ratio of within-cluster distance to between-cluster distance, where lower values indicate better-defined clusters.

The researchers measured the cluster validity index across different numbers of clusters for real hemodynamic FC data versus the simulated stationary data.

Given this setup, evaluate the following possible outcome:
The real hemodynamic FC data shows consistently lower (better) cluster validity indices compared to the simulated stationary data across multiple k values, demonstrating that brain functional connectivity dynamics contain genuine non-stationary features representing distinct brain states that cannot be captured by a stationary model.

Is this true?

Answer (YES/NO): YES